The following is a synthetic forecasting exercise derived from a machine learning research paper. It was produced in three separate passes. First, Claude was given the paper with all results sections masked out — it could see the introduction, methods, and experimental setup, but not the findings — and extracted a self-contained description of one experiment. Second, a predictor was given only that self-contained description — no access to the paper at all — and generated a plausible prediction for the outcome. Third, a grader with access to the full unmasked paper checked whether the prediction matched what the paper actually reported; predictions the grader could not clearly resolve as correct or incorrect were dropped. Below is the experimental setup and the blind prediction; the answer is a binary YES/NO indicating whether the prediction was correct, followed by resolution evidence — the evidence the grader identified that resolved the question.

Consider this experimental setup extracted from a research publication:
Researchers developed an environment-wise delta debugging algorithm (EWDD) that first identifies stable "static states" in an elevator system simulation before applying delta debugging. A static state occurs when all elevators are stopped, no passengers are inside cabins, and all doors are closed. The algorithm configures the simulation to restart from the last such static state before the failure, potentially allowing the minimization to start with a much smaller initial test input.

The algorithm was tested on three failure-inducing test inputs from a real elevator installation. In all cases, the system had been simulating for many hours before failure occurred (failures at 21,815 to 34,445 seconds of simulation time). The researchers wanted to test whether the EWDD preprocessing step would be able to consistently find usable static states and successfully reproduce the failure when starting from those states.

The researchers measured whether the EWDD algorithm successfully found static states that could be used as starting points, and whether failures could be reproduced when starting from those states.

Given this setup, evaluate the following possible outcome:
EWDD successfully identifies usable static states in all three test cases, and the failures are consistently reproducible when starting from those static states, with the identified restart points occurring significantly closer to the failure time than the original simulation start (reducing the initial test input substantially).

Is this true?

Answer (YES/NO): YES